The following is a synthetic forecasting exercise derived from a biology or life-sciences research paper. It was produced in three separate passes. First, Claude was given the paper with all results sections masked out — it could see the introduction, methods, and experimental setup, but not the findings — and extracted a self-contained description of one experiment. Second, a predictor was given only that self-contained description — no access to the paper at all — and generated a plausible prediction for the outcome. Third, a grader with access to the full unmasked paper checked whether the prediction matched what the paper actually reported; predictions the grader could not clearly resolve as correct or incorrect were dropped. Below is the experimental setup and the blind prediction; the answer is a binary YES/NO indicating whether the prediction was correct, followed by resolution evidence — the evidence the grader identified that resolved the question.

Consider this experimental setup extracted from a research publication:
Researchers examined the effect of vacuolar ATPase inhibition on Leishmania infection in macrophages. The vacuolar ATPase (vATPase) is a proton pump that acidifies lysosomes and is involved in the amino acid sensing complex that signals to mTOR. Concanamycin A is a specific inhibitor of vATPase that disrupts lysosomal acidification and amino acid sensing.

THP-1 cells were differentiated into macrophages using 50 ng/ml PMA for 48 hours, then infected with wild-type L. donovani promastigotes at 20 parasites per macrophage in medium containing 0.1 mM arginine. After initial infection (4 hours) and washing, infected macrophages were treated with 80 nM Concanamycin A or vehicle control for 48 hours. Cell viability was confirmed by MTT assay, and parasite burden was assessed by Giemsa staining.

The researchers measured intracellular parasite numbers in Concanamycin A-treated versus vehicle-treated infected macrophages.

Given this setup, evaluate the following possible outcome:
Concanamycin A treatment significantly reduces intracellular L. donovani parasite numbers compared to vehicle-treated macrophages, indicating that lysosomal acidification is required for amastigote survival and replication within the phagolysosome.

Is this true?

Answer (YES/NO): NO